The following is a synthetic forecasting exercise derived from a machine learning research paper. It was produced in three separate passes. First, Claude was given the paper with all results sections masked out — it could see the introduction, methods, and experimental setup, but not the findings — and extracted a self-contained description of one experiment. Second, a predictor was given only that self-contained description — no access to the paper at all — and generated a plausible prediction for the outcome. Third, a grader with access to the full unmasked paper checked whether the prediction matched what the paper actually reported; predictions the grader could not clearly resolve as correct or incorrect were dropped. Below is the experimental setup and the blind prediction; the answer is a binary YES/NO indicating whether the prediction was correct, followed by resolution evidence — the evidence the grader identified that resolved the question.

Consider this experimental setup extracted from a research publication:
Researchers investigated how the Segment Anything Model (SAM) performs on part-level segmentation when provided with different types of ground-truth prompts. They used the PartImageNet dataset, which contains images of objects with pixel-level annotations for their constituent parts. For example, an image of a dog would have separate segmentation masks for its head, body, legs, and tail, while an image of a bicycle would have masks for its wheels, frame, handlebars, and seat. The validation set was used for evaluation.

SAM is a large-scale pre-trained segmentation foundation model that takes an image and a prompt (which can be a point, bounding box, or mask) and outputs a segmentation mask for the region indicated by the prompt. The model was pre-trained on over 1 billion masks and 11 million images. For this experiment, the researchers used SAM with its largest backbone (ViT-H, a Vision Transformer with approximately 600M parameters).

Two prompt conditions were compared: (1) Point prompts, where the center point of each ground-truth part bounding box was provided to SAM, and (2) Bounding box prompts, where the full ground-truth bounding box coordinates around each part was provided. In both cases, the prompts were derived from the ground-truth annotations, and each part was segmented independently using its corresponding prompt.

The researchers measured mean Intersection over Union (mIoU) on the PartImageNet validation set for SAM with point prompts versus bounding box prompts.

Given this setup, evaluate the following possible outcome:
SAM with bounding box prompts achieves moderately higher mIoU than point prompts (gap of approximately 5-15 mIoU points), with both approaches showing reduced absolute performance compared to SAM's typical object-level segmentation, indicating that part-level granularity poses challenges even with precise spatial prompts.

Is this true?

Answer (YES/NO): NO